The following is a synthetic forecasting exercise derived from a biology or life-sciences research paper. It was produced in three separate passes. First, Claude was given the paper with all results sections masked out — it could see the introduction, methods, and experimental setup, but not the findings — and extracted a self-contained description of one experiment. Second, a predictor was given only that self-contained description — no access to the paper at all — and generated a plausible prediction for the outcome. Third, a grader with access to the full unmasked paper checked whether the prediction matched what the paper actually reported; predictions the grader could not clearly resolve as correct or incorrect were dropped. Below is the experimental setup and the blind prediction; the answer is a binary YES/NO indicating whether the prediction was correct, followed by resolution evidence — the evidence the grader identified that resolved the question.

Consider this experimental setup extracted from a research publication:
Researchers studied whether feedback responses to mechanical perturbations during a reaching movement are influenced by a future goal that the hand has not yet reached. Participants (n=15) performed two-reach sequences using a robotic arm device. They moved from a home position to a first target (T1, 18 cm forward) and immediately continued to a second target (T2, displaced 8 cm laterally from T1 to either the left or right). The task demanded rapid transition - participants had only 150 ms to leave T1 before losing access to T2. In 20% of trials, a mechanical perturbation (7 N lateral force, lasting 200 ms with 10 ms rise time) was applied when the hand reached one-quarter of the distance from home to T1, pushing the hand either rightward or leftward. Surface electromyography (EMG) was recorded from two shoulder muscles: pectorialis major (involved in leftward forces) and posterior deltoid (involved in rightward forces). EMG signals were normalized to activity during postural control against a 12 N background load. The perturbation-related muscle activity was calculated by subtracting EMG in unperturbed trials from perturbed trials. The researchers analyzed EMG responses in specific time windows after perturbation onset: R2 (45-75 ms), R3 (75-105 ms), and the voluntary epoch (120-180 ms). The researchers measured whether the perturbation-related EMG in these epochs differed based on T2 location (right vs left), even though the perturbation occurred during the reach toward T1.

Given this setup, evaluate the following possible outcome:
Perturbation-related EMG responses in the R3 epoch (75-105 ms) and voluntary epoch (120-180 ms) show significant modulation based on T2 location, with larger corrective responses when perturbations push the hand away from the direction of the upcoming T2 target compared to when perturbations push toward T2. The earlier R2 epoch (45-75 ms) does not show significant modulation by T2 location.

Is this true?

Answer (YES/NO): NO